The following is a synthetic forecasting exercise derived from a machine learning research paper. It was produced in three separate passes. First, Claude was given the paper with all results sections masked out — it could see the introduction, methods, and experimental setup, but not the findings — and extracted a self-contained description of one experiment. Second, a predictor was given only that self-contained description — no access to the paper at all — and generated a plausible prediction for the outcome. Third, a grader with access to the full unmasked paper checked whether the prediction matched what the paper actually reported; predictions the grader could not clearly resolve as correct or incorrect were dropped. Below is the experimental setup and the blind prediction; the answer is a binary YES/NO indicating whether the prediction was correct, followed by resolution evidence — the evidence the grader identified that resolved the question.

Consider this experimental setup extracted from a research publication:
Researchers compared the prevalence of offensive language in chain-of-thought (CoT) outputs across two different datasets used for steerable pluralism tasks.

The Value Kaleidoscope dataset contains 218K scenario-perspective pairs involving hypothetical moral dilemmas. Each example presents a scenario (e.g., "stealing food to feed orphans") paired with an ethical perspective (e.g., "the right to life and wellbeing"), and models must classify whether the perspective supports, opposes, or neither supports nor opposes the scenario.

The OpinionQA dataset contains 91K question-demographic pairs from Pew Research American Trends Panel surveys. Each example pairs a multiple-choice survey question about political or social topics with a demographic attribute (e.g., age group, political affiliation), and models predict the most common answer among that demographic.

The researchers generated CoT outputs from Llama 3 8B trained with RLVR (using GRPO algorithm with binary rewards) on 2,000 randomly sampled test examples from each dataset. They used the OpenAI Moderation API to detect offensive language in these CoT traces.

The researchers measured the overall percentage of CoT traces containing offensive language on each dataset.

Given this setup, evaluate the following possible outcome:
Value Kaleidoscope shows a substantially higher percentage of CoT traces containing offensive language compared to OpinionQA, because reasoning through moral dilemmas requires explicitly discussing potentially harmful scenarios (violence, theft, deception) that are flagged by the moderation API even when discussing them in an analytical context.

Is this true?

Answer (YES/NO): YES